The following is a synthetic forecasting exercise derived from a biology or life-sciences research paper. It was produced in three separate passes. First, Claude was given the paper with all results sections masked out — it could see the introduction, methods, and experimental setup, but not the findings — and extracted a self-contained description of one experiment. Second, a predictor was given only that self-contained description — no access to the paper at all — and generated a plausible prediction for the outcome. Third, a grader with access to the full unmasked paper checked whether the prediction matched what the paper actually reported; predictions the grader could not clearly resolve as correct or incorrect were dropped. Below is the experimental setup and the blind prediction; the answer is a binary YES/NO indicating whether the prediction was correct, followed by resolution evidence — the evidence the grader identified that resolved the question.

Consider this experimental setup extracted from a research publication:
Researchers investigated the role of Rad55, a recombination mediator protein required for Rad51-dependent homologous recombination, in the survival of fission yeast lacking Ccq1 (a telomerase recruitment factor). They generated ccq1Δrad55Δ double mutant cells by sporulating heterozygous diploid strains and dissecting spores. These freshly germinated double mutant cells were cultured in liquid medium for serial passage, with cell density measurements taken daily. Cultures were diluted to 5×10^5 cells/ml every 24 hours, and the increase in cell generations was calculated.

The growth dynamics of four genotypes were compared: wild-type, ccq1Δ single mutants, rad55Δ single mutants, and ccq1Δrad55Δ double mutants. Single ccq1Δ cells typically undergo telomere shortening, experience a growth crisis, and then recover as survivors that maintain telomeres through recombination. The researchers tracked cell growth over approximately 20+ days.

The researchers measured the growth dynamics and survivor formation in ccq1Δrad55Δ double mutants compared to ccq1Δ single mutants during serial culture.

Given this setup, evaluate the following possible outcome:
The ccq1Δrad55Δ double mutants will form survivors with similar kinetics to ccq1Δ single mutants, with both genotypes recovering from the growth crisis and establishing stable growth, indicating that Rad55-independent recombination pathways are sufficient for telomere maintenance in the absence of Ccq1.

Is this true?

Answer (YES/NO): NO